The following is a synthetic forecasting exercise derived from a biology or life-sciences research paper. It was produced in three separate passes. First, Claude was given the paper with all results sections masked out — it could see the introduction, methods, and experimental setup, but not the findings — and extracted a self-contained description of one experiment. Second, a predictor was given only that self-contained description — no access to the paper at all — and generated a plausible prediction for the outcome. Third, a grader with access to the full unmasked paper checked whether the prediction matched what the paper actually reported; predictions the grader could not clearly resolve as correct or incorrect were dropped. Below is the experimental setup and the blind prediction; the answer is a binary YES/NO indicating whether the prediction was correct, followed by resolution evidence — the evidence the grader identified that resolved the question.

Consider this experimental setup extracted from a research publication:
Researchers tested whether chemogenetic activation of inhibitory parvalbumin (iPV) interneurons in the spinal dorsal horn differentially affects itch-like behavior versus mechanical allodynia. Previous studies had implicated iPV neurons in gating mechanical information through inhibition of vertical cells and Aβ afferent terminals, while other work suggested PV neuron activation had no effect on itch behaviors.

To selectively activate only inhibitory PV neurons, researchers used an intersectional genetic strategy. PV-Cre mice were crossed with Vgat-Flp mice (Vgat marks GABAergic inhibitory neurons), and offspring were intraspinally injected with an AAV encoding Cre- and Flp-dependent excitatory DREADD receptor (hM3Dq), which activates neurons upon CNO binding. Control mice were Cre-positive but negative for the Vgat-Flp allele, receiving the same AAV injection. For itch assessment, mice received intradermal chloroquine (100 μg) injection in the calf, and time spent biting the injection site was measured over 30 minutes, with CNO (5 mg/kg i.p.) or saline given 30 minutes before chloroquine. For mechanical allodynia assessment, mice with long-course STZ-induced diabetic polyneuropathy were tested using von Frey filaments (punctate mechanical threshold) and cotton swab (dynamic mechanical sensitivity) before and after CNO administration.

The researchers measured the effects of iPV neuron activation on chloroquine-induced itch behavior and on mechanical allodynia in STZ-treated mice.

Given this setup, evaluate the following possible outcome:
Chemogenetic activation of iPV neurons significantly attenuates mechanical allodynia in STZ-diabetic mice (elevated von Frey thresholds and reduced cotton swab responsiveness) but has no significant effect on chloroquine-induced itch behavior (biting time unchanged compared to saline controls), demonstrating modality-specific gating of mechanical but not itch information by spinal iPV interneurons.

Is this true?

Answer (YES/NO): YES